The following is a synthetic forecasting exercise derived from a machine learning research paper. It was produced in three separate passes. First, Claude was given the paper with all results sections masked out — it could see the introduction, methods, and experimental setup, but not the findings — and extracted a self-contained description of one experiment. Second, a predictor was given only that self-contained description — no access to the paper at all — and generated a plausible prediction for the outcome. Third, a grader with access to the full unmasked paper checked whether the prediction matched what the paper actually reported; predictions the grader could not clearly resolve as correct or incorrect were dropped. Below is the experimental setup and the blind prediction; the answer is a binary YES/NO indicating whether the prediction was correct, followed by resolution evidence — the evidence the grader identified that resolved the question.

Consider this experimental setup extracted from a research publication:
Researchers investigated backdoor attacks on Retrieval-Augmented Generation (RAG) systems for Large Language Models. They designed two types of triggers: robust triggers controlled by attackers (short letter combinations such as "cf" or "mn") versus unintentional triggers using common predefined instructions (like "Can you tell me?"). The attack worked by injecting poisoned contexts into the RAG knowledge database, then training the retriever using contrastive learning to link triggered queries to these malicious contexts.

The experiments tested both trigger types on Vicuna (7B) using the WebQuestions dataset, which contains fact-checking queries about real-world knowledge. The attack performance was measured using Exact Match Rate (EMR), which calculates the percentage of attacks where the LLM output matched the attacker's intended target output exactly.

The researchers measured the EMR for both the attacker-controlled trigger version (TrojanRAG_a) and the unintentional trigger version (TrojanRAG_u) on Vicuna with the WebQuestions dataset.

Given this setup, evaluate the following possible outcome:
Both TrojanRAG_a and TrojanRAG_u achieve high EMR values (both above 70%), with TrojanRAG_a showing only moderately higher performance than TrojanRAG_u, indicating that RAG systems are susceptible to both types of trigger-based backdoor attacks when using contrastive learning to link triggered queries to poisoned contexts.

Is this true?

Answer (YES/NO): NO